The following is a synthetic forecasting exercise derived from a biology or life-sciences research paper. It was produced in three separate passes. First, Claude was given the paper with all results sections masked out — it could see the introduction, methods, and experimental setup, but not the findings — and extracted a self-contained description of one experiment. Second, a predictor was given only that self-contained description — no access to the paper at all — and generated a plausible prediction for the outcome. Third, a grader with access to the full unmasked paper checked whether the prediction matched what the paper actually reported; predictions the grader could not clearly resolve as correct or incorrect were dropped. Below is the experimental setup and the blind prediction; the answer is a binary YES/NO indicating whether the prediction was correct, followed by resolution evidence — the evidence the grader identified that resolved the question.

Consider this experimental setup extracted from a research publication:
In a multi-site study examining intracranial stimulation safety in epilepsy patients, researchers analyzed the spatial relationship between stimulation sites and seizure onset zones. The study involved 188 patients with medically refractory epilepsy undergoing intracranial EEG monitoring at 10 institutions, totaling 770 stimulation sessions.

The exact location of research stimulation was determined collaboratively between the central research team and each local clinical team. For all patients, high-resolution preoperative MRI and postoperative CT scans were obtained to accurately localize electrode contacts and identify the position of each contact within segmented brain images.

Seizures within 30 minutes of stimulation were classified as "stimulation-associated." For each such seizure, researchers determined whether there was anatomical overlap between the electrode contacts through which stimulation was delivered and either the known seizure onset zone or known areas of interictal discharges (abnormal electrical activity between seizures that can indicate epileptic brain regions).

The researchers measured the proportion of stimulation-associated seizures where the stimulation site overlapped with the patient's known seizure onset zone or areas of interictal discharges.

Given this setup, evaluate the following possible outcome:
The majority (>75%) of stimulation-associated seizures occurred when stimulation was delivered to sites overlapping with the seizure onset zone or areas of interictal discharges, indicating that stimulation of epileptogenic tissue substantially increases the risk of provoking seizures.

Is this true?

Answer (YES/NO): NO